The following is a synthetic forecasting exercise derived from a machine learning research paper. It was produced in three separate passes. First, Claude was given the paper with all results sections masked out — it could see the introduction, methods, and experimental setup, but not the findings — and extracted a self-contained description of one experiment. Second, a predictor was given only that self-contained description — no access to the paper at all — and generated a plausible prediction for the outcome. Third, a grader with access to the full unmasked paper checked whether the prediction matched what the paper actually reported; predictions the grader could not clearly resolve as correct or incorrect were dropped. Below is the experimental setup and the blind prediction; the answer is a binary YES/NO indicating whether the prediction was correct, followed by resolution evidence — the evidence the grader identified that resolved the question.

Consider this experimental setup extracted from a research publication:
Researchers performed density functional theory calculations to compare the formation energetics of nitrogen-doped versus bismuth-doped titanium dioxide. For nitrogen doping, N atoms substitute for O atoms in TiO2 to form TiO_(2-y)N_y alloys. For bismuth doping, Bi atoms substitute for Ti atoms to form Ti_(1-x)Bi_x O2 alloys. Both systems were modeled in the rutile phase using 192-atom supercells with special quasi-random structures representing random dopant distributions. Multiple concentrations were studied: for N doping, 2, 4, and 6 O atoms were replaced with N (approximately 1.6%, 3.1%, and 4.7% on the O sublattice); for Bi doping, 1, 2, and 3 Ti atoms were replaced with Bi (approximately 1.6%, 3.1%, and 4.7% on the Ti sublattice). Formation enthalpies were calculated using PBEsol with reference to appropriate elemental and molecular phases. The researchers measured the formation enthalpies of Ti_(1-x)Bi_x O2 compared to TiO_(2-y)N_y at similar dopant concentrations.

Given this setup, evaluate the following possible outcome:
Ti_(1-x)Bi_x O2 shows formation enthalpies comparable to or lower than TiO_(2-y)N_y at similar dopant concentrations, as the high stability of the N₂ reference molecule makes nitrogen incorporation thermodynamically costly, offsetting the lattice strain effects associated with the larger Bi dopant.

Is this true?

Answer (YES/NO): YES